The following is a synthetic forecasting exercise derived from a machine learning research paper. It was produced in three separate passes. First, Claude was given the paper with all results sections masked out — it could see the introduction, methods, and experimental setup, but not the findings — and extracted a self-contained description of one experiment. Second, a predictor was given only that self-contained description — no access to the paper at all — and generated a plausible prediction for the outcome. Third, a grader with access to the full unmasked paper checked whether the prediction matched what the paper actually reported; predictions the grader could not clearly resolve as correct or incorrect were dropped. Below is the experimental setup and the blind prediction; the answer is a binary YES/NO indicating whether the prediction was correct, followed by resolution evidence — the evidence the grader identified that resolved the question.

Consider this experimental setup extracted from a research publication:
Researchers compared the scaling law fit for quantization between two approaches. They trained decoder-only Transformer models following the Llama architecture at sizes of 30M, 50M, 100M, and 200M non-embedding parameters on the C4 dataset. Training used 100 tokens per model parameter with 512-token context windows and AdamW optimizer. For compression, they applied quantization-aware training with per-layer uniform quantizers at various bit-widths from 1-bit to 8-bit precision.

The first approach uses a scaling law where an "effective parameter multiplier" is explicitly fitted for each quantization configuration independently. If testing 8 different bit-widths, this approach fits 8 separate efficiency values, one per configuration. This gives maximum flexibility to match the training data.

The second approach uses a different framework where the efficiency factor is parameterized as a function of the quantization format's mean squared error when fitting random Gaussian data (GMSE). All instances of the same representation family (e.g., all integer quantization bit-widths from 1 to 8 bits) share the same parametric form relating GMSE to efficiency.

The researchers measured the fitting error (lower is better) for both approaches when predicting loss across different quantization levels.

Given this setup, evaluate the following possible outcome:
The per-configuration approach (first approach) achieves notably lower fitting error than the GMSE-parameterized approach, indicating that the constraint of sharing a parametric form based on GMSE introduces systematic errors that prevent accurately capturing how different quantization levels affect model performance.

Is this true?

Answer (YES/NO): NO